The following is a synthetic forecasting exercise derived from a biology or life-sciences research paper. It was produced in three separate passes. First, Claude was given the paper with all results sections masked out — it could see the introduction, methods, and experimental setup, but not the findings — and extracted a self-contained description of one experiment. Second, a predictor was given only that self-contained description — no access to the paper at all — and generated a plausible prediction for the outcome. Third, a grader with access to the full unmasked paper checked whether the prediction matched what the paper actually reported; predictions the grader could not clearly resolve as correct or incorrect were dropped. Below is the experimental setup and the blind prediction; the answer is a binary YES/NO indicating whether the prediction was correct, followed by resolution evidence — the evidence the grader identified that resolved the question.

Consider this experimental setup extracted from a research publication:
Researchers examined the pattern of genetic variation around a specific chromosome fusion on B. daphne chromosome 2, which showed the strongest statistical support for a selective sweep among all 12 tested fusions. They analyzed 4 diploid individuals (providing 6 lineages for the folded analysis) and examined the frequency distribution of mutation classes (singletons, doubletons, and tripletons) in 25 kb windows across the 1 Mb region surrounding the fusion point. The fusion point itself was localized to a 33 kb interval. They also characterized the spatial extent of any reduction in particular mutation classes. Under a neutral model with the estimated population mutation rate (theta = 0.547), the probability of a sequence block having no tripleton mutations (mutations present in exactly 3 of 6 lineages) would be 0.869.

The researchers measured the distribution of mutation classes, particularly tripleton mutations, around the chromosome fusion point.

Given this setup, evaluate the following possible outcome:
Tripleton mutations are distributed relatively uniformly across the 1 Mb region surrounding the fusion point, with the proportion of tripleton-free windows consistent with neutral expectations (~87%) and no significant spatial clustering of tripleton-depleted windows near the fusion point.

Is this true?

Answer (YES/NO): NO